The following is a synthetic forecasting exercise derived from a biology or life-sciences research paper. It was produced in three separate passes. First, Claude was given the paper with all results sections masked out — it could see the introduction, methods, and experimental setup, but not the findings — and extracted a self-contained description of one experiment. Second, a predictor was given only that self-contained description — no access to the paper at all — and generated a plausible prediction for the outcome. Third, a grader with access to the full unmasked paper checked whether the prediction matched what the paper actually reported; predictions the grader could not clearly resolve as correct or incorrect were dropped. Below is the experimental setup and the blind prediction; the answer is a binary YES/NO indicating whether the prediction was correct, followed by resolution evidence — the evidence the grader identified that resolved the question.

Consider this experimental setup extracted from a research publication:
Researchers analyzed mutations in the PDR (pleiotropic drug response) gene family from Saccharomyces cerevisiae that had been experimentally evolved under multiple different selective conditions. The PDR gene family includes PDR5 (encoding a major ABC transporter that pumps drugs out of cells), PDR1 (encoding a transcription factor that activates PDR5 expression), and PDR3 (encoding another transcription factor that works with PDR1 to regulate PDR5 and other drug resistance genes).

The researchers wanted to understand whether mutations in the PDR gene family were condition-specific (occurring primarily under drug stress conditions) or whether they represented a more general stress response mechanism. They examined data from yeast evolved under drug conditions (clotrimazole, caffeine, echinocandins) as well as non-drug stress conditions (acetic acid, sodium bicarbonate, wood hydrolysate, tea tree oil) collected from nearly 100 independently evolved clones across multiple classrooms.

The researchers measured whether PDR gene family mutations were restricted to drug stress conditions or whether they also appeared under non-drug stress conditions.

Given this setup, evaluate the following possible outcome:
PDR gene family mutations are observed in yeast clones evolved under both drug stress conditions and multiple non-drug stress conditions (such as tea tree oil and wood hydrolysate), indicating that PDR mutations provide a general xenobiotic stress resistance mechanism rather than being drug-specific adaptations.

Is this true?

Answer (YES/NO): YES